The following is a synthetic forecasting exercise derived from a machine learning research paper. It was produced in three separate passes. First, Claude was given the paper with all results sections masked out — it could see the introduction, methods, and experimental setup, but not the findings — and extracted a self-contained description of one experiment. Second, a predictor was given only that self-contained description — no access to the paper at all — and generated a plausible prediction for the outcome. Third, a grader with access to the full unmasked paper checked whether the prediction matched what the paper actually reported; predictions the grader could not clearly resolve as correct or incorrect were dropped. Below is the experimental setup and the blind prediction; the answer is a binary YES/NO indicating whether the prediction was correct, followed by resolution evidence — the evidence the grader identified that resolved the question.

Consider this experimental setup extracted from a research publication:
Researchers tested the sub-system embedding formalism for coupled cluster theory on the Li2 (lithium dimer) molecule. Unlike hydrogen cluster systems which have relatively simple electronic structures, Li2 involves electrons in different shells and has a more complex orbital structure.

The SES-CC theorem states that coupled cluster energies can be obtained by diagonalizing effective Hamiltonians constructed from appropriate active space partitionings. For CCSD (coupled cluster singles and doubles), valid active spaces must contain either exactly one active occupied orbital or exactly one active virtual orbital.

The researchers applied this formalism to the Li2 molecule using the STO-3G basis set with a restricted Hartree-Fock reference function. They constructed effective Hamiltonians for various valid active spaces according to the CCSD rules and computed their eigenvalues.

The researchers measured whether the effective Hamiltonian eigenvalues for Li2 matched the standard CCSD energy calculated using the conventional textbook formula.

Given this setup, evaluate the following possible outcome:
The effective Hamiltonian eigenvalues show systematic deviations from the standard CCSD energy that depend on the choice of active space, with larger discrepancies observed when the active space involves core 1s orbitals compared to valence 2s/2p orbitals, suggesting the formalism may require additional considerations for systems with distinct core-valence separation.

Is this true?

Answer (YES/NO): NO